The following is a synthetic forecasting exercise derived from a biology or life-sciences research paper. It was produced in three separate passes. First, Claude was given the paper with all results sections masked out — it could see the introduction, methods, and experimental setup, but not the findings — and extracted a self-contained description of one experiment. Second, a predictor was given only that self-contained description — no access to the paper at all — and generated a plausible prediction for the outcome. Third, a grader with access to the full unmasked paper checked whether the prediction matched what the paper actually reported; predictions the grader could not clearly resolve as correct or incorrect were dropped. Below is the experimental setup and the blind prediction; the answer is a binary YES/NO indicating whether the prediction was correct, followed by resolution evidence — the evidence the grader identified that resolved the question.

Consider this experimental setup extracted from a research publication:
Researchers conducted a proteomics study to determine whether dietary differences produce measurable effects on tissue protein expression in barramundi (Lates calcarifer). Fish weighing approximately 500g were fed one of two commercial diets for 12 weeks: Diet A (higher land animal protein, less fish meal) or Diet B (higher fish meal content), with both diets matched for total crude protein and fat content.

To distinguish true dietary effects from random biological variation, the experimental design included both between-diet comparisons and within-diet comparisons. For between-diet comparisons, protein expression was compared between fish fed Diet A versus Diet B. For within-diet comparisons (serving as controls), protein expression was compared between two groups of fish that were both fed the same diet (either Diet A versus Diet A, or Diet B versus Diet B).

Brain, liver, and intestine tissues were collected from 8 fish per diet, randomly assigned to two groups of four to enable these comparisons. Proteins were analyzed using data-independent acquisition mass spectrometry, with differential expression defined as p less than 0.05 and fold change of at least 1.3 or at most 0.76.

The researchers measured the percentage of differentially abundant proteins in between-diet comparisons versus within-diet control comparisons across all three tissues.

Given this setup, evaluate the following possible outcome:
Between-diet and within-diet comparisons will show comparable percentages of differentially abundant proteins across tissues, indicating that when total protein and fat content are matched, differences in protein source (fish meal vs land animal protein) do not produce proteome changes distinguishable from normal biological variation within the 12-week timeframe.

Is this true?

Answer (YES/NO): NO